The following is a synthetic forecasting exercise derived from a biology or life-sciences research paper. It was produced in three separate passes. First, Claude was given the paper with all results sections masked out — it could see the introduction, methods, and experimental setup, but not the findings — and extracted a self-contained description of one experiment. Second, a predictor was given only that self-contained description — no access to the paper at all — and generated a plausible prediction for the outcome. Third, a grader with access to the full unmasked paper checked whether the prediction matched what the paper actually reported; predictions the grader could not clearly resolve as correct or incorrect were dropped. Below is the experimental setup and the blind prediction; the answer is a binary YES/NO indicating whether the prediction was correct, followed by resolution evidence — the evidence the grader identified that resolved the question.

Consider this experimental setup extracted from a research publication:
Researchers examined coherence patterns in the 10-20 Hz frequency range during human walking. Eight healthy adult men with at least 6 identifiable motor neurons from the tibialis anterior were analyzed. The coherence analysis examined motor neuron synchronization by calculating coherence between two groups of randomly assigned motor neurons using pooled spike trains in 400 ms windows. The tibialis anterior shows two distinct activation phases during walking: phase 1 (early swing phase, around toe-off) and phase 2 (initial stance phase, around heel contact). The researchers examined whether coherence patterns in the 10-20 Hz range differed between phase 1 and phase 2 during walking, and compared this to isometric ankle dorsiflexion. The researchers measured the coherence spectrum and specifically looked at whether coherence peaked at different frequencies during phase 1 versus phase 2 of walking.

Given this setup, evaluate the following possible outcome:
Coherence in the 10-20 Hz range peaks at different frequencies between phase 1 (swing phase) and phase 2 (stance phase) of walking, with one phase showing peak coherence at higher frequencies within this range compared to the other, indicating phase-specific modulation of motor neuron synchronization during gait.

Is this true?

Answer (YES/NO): NO